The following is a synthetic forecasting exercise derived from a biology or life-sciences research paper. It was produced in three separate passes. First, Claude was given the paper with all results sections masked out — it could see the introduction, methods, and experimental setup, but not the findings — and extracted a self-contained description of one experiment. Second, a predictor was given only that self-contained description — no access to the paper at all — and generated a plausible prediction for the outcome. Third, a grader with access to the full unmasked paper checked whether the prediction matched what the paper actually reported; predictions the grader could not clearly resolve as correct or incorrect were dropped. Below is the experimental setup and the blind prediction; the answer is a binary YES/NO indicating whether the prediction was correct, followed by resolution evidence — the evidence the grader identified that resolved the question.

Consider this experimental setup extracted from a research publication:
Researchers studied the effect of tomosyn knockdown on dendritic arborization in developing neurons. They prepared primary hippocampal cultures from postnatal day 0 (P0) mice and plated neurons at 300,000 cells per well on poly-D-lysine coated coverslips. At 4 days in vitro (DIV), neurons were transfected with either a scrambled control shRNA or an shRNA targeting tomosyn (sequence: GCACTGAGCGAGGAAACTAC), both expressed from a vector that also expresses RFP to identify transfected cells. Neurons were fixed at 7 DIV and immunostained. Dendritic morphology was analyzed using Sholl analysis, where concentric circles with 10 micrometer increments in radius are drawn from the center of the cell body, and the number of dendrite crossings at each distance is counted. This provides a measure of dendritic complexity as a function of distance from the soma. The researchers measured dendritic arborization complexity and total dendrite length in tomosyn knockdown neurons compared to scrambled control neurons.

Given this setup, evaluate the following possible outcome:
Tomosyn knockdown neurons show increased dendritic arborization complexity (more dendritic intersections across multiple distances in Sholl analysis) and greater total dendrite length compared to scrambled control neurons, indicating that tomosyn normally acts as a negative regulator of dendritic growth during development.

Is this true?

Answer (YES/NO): NO